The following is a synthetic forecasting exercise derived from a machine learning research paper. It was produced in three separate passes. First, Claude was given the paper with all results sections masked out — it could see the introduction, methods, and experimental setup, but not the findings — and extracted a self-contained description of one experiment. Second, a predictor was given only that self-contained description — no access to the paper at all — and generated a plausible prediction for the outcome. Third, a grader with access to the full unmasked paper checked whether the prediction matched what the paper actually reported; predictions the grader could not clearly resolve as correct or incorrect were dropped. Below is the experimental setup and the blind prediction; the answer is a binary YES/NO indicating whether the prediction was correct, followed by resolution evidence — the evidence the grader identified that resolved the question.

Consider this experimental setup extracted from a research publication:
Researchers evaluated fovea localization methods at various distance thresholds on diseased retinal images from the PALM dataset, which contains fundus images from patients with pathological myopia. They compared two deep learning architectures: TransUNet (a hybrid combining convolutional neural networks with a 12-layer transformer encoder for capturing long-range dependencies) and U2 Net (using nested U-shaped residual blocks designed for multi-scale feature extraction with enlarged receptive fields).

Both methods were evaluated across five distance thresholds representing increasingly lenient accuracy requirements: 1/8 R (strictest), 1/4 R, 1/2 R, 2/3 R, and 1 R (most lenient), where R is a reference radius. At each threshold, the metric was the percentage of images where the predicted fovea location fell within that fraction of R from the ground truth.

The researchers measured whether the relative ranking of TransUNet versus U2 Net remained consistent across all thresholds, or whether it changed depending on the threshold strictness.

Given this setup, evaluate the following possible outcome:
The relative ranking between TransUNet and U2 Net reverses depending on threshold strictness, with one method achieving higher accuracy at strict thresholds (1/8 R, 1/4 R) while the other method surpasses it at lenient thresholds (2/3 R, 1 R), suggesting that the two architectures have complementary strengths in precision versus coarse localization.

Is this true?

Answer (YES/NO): NO